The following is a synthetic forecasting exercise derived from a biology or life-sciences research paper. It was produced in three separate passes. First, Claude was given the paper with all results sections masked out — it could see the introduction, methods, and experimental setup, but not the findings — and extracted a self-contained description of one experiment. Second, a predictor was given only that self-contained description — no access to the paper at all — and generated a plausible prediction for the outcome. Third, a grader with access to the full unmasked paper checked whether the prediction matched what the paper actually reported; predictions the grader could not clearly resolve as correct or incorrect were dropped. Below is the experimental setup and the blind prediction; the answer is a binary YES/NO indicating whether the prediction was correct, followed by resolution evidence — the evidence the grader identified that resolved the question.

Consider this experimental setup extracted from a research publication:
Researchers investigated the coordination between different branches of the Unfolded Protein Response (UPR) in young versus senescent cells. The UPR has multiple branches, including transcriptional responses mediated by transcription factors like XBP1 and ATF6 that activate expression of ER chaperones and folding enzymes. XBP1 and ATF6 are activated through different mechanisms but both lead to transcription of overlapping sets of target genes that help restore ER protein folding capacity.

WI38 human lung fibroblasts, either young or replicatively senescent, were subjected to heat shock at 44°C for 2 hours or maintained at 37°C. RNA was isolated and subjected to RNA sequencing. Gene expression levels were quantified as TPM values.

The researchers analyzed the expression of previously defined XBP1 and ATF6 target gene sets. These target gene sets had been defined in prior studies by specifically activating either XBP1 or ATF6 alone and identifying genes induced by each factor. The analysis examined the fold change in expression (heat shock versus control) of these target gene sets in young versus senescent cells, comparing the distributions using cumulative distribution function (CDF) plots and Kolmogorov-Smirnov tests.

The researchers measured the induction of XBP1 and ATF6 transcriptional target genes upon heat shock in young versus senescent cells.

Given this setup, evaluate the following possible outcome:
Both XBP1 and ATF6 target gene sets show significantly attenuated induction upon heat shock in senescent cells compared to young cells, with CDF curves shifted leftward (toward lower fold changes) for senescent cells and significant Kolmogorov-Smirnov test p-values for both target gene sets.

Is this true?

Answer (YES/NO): YES